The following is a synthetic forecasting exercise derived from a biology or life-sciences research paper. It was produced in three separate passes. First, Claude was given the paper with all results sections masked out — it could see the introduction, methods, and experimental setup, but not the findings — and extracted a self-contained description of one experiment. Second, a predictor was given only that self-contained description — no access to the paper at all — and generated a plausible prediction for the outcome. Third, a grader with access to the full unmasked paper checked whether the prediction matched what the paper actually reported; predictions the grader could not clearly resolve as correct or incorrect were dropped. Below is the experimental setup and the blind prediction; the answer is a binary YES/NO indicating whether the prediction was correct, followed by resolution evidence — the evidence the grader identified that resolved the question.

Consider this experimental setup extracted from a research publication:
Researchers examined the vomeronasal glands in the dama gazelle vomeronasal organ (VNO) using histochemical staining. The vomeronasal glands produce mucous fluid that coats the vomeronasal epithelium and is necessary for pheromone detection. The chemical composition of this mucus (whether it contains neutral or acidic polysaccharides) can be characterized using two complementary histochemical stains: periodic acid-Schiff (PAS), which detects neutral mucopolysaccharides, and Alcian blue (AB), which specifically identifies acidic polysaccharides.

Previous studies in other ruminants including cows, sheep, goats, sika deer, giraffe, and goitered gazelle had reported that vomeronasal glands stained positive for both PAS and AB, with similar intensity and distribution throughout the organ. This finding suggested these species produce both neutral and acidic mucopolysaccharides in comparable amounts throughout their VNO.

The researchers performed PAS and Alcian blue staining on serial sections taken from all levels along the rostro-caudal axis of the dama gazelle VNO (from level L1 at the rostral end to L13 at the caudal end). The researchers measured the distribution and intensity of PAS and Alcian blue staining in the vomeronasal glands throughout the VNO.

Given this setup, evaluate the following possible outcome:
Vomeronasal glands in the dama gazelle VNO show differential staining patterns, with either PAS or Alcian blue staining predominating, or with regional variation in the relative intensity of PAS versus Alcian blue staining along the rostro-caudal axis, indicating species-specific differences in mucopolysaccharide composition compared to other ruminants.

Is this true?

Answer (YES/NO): YES